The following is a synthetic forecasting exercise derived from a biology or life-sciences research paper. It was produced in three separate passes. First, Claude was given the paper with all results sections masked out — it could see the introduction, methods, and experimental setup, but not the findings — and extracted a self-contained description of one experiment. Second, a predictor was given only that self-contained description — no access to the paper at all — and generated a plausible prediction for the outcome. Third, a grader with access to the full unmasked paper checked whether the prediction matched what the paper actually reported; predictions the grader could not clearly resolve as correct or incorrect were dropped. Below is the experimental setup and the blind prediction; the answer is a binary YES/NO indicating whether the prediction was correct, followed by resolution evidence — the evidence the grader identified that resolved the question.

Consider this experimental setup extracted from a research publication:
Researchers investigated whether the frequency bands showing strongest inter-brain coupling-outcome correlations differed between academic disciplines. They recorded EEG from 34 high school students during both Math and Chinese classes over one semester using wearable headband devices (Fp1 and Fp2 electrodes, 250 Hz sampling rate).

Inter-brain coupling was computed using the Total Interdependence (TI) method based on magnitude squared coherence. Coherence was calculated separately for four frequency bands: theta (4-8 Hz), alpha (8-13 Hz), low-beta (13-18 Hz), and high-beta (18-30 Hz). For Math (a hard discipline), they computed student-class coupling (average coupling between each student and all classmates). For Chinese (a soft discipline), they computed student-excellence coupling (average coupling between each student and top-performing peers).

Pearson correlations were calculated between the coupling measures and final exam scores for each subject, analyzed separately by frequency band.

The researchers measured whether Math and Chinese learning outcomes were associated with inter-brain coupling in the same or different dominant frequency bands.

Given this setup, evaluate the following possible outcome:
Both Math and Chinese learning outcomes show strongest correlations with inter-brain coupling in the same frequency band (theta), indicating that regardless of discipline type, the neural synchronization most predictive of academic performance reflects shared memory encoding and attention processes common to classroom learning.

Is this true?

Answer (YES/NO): NO